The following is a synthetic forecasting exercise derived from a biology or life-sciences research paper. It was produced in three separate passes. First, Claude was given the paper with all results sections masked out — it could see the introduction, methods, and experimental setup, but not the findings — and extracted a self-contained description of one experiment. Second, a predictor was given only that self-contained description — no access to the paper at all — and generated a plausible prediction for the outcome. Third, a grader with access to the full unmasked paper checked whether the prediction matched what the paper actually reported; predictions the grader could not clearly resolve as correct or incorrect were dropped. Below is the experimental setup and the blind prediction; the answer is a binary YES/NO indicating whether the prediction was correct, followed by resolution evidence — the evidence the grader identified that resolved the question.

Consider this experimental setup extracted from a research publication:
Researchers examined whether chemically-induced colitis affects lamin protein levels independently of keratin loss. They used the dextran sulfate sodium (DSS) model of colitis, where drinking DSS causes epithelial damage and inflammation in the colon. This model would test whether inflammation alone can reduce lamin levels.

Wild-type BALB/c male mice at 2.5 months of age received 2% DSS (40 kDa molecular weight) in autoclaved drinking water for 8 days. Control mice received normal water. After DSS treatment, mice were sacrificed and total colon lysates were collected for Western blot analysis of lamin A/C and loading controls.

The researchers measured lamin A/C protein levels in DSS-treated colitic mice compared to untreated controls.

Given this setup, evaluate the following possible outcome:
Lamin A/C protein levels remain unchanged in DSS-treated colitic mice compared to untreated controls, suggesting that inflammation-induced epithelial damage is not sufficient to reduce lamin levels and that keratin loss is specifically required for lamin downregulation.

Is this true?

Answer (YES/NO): YES